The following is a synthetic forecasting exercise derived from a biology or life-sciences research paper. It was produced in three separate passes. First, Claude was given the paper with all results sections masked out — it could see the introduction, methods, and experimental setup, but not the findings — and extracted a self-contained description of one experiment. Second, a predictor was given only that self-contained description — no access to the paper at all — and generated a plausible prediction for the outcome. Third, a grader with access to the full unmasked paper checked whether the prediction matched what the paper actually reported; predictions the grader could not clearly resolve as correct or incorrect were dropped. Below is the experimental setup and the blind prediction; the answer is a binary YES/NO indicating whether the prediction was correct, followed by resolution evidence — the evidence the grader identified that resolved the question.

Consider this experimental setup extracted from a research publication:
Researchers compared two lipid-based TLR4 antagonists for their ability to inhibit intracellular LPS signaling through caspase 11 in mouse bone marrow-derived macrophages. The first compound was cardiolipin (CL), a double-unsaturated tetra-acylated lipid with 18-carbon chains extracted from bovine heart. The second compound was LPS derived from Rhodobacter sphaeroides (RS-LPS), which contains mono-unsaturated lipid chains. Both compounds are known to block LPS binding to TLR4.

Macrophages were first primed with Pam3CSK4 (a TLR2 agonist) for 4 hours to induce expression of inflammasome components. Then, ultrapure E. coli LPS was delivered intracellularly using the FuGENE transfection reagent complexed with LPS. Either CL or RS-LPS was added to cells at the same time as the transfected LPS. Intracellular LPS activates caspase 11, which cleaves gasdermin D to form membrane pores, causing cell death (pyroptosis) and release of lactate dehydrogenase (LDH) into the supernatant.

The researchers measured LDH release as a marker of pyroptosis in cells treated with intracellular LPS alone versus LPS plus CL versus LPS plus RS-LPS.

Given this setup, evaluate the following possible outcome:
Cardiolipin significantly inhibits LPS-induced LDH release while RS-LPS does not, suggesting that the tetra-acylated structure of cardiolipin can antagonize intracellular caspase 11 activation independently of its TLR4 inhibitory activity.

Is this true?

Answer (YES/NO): YES